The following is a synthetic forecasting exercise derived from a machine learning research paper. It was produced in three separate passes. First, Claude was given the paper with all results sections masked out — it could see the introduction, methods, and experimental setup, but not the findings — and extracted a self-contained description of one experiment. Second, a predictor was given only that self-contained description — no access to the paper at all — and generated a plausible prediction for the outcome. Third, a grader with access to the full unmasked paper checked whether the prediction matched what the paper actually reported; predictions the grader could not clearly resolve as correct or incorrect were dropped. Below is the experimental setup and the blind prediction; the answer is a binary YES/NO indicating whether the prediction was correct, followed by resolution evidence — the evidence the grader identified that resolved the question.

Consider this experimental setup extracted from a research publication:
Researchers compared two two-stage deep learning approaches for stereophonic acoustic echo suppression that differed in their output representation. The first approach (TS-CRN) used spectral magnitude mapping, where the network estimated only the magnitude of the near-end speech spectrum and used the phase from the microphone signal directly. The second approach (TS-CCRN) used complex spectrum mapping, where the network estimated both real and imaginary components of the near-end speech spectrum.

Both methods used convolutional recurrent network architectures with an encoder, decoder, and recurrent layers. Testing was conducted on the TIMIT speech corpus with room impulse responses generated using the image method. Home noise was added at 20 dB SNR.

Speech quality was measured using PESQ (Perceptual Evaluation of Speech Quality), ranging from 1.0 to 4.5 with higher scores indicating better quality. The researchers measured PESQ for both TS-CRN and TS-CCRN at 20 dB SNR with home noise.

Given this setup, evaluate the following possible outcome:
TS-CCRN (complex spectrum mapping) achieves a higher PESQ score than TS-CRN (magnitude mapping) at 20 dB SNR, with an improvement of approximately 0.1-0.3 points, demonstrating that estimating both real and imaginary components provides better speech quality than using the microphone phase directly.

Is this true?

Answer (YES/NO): NO